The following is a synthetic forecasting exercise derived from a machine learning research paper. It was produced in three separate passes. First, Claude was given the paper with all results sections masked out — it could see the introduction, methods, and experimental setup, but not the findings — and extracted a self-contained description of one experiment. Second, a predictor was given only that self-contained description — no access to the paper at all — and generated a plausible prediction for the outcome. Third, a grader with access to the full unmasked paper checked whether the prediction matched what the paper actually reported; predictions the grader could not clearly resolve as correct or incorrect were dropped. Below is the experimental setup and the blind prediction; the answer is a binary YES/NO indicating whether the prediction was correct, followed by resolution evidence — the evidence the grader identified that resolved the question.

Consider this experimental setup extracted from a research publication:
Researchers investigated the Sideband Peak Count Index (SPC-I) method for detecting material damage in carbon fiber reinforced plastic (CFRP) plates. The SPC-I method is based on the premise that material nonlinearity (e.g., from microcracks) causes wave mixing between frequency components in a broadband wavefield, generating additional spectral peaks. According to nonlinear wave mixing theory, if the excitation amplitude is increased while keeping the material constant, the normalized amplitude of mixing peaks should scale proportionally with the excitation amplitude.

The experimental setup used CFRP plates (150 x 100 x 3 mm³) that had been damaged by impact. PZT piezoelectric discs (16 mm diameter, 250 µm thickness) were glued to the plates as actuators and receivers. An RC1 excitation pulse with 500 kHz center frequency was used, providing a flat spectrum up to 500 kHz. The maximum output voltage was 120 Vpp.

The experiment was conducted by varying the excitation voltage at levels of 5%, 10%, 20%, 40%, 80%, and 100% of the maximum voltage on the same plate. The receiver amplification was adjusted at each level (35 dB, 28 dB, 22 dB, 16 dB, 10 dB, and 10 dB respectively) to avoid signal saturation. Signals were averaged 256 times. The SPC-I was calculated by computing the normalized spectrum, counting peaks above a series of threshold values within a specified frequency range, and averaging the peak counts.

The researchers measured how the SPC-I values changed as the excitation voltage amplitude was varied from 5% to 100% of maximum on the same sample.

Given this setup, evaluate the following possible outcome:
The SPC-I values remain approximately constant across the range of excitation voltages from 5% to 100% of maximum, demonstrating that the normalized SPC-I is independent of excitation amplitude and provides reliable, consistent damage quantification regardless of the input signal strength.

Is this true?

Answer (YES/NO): NO